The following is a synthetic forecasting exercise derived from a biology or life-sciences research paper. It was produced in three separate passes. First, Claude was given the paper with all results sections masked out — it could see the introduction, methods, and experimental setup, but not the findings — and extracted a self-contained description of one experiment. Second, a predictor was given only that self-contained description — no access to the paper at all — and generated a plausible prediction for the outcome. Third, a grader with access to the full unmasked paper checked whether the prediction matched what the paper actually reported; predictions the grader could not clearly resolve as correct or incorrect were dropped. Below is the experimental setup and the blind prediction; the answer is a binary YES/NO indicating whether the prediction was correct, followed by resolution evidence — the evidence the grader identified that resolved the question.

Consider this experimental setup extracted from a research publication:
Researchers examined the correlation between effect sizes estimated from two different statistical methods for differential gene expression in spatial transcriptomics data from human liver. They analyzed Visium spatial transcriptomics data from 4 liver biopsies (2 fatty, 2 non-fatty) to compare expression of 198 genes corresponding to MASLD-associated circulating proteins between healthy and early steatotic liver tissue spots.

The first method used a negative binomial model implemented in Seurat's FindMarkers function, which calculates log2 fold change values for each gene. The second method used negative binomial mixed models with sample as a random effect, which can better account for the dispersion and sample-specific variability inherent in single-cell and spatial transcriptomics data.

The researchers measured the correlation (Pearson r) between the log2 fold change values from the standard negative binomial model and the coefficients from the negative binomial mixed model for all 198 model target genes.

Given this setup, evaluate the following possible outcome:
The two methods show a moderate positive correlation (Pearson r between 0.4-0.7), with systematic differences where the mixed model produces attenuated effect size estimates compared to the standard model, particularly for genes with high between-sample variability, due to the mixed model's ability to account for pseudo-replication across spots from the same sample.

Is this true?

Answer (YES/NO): NO